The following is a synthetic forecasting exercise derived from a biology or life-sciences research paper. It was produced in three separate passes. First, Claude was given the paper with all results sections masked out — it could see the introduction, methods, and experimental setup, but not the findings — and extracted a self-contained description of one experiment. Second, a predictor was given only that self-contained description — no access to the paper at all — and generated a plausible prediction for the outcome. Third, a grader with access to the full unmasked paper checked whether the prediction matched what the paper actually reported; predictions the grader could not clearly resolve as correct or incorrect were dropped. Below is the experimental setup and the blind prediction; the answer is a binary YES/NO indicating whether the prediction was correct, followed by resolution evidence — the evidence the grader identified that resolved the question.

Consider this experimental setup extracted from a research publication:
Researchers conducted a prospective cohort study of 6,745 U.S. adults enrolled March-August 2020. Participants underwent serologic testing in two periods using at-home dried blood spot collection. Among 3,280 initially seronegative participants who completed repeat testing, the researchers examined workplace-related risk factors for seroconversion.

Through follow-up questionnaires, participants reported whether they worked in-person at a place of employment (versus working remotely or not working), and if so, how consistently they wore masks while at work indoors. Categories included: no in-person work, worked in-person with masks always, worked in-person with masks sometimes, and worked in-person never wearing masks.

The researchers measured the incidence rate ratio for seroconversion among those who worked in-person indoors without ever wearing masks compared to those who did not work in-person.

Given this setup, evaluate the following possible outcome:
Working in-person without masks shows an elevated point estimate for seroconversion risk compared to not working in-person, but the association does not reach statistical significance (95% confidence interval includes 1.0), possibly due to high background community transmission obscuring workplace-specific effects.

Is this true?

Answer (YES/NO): NO